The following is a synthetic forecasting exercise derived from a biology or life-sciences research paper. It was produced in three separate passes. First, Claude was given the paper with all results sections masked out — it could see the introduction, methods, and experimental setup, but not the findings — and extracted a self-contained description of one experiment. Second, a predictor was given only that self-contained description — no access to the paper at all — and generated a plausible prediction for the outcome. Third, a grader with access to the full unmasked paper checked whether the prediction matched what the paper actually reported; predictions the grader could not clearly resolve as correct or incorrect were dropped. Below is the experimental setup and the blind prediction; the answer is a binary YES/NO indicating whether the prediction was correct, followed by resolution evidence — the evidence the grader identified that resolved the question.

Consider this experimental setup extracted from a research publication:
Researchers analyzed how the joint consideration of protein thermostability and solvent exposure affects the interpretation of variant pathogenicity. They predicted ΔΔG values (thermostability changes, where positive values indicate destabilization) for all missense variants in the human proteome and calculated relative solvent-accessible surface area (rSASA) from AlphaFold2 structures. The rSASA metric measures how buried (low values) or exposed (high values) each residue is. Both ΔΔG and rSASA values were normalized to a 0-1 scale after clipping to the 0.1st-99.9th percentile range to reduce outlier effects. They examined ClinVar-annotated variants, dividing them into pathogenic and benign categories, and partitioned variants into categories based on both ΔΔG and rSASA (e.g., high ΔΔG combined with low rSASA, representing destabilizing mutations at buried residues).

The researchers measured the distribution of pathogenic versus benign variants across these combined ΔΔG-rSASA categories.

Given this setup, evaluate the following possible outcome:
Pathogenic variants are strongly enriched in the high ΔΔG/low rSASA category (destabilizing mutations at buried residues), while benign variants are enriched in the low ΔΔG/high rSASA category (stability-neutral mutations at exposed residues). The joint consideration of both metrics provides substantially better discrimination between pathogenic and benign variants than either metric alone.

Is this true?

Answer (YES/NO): YES